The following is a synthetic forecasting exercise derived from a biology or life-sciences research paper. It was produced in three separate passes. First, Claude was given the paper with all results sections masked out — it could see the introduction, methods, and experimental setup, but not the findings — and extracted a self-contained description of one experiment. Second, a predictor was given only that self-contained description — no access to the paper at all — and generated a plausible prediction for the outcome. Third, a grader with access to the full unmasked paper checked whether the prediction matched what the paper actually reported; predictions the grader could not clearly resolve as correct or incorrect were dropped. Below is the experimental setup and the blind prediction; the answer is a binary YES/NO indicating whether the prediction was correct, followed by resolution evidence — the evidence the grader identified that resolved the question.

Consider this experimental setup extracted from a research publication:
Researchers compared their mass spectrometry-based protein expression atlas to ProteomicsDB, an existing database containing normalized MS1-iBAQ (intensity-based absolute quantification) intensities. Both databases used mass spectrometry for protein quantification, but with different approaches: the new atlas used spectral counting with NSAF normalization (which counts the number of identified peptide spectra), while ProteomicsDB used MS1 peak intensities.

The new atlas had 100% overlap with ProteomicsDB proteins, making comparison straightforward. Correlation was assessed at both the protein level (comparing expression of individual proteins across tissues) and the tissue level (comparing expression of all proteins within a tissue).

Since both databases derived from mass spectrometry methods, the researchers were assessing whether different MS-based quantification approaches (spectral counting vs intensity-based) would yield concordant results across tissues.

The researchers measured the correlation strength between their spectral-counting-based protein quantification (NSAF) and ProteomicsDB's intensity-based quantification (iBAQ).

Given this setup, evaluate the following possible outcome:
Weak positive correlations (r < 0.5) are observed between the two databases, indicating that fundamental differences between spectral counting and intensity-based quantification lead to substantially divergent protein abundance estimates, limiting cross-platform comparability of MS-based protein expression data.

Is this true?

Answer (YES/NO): NO